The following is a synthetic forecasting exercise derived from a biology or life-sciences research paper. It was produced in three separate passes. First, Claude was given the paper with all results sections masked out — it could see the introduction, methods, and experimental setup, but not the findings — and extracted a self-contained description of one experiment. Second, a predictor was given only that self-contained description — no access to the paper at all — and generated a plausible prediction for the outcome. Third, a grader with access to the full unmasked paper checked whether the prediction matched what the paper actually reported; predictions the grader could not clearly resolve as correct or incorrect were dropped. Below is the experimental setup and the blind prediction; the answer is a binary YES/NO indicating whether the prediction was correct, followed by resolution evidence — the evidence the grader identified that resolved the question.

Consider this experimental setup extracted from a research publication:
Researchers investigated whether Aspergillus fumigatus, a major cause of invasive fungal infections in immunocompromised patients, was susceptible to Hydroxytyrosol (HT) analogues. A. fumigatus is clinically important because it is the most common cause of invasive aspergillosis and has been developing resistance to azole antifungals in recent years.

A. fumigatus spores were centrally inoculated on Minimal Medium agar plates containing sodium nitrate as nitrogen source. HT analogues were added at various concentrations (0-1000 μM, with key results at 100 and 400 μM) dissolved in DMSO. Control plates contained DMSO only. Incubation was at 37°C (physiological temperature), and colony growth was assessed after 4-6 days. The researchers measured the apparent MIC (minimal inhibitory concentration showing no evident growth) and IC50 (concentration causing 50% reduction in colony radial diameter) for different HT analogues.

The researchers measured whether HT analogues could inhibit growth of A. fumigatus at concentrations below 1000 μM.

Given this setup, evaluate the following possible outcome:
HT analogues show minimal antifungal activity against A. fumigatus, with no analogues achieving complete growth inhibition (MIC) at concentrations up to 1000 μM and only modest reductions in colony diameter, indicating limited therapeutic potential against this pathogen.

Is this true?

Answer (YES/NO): NO